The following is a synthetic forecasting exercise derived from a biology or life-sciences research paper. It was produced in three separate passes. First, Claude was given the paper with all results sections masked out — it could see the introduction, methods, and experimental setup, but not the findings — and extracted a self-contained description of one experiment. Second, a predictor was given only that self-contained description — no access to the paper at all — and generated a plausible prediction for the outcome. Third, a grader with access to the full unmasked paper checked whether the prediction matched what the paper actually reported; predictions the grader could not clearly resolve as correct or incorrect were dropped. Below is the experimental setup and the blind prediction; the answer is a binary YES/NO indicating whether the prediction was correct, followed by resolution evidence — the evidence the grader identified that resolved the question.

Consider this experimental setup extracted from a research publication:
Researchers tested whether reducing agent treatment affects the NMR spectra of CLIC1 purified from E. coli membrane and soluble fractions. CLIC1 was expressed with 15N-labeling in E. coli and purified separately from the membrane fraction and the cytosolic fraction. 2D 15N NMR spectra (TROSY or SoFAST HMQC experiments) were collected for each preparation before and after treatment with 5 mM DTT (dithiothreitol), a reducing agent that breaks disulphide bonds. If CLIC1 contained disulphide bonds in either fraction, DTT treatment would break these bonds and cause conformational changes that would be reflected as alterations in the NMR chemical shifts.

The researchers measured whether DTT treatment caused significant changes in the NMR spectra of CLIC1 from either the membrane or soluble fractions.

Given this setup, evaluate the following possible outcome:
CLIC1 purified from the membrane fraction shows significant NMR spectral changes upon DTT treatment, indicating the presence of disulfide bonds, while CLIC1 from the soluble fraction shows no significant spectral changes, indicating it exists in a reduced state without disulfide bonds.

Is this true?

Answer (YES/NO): NO